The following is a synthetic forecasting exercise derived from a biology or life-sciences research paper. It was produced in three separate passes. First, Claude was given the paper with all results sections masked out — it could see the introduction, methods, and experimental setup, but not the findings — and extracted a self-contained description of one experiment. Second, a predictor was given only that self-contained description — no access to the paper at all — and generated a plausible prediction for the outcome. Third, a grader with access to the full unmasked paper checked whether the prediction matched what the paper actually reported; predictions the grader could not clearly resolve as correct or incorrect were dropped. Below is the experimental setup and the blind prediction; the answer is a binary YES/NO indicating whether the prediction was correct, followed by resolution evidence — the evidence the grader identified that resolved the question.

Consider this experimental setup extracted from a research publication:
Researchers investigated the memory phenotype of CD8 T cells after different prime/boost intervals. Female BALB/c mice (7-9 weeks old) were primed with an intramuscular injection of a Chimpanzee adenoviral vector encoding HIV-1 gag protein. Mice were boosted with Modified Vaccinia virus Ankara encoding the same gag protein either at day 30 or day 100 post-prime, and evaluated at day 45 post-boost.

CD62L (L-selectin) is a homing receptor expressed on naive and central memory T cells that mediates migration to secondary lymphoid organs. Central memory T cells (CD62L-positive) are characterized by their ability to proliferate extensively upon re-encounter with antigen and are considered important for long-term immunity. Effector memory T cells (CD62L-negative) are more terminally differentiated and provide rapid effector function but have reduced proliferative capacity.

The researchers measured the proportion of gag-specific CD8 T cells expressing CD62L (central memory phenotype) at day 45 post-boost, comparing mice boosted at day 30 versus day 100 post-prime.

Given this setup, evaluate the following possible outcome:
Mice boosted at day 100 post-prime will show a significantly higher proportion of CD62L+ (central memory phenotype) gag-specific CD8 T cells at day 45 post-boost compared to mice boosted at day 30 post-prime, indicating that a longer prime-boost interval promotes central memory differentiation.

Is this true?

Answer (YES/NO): NO